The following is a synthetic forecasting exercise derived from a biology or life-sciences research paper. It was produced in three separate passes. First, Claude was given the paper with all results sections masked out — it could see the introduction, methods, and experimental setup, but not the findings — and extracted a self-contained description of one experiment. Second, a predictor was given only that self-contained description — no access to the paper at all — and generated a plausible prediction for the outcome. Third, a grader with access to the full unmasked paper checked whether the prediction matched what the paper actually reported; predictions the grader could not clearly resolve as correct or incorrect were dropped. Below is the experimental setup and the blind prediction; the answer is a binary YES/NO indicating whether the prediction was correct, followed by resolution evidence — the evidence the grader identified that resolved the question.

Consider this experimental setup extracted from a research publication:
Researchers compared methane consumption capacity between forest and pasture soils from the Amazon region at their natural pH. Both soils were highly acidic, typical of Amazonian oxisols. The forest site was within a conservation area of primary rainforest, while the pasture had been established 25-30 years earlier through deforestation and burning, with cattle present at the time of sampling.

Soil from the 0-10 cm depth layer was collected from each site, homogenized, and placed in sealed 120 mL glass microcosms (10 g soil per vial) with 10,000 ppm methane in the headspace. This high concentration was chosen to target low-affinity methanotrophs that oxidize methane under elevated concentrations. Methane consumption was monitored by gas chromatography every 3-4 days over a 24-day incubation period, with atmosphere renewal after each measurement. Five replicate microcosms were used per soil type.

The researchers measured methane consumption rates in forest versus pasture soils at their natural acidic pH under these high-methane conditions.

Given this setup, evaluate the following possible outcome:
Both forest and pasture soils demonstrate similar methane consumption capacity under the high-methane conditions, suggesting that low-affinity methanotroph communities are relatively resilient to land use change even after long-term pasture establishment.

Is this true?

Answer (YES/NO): NO